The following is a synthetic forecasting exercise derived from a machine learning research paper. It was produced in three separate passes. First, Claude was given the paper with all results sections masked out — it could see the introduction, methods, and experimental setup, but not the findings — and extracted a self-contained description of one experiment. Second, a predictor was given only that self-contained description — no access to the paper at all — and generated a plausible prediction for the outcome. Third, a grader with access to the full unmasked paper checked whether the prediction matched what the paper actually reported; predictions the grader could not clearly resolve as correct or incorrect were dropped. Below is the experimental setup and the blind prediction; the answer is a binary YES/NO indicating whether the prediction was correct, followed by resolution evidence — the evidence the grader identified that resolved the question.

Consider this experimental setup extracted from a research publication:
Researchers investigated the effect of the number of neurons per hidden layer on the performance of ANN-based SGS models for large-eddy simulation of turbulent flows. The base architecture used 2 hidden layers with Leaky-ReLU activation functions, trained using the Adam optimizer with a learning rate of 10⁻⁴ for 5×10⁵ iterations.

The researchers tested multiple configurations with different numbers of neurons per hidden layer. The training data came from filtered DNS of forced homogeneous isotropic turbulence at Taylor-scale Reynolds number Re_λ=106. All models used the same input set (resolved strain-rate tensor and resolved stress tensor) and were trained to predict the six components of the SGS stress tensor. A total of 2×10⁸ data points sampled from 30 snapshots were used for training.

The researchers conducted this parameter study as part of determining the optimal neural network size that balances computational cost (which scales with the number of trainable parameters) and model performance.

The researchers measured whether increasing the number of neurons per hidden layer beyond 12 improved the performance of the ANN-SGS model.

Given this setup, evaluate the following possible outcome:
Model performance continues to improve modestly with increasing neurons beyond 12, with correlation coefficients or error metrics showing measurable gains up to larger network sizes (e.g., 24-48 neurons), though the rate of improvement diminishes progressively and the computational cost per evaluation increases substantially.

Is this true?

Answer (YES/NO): NO